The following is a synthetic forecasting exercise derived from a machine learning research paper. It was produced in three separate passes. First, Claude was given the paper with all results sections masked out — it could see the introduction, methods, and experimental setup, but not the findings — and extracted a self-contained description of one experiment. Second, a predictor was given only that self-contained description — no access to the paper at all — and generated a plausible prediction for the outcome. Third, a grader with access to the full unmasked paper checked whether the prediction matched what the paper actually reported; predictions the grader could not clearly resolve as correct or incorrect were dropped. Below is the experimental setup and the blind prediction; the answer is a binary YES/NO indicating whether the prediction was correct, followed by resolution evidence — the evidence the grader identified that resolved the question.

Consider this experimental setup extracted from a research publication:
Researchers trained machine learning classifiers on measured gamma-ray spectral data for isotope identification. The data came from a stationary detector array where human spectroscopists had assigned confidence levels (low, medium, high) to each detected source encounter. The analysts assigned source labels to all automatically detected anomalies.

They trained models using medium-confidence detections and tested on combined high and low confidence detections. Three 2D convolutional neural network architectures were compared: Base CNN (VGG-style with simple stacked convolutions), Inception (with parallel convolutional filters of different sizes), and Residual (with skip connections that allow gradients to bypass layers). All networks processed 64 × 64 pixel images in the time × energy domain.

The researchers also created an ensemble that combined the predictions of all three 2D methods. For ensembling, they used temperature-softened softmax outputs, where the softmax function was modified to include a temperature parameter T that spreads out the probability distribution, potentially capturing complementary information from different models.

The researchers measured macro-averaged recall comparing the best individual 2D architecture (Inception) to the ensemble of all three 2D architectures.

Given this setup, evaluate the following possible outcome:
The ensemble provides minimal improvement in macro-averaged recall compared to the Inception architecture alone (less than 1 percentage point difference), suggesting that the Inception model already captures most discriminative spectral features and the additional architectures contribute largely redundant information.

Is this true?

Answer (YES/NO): YES